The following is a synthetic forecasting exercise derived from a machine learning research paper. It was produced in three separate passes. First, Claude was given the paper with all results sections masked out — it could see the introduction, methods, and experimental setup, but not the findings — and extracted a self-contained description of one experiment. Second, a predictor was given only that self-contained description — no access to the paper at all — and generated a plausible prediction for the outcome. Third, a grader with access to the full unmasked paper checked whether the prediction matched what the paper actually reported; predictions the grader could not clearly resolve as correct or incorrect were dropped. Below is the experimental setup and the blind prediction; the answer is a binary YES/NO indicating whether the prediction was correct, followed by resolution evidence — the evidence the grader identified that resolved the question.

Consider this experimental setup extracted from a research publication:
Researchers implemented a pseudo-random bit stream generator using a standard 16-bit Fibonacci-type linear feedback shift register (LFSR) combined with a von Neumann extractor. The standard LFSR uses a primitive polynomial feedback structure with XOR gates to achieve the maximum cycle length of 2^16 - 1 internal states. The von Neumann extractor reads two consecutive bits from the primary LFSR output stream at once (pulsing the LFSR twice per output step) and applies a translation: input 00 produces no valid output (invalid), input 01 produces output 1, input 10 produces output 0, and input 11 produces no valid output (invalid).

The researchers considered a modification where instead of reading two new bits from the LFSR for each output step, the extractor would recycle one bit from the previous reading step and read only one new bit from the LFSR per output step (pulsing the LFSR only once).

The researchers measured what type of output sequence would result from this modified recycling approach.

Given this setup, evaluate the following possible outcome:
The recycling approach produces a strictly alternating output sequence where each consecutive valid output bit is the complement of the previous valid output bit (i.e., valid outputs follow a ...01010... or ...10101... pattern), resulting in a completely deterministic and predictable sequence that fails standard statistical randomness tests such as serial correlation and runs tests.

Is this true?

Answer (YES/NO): YES